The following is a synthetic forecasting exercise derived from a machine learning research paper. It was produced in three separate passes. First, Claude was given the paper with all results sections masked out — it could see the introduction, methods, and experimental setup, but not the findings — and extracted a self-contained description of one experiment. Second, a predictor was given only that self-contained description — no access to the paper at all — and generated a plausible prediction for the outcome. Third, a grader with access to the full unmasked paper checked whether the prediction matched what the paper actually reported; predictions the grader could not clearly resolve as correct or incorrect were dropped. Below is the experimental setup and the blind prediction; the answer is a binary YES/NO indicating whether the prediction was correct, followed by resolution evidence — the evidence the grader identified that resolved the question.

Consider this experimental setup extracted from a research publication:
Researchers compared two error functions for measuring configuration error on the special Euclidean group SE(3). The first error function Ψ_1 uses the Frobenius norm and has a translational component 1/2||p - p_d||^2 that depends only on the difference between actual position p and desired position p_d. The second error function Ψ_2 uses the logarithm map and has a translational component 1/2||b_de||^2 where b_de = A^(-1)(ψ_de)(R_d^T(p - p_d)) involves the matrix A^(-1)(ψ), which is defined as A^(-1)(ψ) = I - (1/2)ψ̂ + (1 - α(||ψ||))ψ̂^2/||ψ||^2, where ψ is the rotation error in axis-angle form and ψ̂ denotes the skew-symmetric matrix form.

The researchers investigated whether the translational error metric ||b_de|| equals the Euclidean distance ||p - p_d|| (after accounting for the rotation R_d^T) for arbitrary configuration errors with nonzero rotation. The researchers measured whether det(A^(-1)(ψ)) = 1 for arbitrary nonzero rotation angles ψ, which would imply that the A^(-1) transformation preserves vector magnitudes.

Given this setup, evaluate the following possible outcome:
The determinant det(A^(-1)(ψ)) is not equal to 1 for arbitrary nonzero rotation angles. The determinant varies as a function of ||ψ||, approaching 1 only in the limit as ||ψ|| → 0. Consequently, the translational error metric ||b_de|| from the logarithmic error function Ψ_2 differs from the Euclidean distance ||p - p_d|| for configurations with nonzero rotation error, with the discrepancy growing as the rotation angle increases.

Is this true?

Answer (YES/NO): YES